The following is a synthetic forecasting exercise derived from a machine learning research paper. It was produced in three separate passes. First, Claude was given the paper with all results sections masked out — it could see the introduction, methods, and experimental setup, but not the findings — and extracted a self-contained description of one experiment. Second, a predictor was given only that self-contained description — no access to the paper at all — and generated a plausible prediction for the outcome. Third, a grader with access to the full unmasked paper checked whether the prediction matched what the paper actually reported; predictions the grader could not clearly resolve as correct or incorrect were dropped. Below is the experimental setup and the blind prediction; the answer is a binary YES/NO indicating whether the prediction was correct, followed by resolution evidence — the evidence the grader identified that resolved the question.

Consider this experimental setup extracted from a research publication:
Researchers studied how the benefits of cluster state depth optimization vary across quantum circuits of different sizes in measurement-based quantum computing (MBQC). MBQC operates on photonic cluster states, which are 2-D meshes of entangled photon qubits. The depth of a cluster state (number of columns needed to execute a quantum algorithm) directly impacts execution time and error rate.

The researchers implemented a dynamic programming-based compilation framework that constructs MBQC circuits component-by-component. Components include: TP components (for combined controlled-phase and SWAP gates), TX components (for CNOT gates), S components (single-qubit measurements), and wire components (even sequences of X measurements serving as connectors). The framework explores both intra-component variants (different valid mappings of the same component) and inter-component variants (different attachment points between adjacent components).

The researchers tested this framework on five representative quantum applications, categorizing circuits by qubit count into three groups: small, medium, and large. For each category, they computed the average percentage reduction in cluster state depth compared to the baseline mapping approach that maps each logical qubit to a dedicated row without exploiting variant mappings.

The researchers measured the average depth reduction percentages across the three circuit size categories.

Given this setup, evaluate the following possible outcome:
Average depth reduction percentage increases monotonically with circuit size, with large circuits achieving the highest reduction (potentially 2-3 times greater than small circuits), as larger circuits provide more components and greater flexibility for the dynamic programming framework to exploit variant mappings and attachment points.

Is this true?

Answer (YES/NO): NO